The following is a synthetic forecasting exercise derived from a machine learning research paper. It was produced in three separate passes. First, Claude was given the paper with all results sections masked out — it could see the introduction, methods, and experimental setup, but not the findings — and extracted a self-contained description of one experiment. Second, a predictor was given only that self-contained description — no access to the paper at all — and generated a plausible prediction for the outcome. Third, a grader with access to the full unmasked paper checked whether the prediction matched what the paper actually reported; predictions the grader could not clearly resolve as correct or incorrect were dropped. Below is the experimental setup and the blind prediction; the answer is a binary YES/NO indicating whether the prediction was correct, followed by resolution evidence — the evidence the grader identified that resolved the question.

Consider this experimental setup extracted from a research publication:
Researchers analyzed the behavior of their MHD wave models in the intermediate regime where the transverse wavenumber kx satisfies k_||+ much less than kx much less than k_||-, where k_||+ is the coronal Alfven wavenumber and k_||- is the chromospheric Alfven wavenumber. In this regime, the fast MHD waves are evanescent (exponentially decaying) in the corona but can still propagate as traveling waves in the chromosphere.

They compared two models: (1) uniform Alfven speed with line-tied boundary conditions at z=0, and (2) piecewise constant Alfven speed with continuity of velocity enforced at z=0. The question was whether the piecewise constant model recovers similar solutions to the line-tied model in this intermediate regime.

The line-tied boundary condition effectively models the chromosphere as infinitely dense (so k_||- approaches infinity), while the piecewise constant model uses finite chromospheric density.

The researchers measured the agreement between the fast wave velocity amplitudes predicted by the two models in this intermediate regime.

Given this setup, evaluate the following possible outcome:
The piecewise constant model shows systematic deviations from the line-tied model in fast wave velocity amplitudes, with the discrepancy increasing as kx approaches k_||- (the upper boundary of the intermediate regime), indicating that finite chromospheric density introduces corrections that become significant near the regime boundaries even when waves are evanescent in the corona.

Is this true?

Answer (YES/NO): NO